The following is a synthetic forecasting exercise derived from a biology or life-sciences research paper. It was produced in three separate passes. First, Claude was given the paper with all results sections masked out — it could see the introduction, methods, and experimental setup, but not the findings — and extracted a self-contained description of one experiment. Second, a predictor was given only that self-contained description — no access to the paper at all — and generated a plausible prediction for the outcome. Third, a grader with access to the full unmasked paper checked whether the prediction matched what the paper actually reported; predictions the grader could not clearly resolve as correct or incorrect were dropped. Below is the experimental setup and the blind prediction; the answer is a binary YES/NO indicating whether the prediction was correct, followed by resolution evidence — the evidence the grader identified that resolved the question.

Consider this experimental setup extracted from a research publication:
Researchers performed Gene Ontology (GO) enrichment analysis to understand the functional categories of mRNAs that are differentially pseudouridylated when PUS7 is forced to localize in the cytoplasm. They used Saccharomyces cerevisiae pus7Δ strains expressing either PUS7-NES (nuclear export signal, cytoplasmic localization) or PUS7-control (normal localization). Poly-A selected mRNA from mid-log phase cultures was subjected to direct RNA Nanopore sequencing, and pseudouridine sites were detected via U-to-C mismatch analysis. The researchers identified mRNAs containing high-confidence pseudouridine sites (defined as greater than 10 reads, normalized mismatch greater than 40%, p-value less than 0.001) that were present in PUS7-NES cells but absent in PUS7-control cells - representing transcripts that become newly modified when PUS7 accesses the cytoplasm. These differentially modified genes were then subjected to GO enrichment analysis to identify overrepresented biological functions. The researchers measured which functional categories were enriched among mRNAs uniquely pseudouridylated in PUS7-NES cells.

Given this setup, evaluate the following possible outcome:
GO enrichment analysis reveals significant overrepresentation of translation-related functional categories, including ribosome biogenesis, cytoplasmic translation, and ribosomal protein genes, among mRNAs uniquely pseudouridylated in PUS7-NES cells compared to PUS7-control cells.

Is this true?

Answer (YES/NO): NO